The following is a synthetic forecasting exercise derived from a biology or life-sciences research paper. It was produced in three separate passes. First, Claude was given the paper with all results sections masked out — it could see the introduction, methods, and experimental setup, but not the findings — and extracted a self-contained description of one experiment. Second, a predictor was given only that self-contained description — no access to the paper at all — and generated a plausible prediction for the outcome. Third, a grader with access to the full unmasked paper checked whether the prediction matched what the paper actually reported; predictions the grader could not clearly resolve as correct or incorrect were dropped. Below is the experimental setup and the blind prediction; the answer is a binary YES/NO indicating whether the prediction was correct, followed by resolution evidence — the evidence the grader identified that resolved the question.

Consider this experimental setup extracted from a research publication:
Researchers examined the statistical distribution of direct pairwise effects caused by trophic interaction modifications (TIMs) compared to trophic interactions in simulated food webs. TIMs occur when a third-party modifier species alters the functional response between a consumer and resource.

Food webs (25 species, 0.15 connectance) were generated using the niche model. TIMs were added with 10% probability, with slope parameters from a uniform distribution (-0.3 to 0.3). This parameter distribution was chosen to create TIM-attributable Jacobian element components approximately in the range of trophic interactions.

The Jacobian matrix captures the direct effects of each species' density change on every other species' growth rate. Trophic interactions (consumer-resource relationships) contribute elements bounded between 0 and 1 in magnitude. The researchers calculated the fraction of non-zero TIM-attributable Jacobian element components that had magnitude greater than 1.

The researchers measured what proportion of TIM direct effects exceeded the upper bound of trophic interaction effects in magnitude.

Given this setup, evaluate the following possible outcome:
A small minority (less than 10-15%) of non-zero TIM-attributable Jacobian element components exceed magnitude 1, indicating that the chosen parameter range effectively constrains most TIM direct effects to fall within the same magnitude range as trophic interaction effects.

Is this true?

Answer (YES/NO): YES